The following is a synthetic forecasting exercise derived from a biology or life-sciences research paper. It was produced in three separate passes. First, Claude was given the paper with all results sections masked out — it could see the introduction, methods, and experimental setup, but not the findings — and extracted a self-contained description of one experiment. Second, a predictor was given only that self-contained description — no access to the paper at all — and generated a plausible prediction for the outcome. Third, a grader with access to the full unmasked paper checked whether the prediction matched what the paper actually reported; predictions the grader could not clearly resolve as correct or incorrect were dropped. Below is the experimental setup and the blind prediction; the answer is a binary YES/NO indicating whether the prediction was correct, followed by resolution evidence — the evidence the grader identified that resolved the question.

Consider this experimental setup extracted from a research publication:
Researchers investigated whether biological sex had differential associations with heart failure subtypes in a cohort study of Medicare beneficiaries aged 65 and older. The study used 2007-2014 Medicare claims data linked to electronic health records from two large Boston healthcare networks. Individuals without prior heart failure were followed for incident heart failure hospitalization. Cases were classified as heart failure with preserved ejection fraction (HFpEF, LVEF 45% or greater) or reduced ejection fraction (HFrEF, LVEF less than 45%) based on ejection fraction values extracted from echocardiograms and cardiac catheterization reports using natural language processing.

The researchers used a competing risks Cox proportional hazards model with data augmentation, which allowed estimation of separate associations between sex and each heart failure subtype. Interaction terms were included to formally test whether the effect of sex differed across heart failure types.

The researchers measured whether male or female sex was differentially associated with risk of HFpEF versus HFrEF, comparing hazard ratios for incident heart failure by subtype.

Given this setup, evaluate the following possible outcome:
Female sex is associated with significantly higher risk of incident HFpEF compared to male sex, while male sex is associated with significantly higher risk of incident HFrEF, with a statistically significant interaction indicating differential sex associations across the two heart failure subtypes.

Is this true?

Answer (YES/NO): NO